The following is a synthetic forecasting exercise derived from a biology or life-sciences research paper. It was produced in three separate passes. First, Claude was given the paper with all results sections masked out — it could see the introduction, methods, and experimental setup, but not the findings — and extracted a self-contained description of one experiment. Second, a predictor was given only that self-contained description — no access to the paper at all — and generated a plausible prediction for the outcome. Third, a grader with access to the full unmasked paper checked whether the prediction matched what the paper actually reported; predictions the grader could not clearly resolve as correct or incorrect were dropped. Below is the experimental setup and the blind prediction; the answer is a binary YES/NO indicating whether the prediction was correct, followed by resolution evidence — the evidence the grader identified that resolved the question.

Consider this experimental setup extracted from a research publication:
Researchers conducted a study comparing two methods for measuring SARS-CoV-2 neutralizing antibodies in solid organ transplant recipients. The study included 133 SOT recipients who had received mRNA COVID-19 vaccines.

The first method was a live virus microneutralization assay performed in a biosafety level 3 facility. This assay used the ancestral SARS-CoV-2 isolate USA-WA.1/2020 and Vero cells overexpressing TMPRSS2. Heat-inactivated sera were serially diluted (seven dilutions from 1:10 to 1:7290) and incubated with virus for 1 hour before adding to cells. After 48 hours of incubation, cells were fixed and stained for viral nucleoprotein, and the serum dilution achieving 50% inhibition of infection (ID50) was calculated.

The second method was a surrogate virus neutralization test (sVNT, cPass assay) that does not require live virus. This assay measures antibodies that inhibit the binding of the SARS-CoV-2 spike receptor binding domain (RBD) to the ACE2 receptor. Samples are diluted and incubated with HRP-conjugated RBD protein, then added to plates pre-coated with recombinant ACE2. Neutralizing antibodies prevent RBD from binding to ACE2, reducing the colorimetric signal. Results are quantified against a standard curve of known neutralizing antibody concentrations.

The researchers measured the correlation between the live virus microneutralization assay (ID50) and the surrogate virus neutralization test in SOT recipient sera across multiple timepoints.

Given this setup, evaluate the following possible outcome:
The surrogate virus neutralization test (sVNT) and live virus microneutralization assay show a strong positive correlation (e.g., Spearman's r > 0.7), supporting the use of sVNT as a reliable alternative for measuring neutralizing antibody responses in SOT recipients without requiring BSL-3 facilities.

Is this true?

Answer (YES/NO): YES